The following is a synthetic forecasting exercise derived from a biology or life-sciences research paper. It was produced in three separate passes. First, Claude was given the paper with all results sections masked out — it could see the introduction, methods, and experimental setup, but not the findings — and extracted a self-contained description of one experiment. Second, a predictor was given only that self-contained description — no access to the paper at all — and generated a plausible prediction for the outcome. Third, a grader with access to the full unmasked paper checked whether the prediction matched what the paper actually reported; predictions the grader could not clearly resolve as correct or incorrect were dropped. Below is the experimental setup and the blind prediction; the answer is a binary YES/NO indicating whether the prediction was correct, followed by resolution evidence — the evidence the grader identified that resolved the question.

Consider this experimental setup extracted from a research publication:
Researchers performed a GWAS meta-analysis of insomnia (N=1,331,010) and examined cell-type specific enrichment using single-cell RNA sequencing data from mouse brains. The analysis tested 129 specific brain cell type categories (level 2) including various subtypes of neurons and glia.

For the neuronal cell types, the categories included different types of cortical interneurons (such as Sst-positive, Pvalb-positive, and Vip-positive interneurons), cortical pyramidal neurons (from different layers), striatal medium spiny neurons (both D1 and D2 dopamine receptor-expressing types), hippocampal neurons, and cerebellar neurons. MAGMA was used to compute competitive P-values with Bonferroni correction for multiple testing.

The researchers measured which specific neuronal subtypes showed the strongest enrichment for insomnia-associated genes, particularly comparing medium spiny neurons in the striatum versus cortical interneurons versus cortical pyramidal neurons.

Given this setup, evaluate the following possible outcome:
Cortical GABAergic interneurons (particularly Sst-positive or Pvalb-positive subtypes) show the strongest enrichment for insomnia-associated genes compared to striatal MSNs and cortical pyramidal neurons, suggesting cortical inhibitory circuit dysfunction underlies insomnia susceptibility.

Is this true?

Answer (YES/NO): NO